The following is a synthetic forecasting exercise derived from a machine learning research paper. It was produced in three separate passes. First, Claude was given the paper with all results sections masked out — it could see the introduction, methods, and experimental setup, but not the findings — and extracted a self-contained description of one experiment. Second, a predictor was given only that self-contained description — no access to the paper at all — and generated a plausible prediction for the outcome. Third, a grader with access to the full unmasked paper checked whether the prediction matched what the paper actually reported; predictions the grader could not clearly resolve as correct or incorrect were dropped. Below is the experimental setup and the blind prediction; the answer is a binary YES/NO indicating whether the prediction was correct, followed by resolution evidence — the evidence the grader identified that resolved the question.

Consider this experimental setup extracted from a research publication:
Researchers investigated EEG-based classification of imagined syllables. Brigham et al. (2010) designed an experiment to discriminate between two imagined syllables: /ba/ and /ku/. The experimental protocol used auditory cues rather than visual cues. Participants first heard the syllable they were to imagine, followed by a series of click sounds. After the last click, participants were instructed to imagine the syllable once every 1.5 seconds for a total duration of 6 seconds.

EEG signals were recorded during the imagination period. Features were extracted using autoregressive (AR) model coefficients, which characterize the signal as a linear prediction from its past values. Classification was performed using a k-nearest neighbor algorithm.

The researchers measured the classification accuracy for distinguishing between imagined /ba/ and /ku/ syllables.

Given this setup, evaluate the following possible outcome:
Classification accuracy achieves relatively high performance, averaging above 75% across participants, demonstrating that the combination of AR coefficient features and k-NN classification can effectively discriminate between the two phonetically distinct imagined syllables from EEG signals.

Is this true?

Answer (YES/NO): NO